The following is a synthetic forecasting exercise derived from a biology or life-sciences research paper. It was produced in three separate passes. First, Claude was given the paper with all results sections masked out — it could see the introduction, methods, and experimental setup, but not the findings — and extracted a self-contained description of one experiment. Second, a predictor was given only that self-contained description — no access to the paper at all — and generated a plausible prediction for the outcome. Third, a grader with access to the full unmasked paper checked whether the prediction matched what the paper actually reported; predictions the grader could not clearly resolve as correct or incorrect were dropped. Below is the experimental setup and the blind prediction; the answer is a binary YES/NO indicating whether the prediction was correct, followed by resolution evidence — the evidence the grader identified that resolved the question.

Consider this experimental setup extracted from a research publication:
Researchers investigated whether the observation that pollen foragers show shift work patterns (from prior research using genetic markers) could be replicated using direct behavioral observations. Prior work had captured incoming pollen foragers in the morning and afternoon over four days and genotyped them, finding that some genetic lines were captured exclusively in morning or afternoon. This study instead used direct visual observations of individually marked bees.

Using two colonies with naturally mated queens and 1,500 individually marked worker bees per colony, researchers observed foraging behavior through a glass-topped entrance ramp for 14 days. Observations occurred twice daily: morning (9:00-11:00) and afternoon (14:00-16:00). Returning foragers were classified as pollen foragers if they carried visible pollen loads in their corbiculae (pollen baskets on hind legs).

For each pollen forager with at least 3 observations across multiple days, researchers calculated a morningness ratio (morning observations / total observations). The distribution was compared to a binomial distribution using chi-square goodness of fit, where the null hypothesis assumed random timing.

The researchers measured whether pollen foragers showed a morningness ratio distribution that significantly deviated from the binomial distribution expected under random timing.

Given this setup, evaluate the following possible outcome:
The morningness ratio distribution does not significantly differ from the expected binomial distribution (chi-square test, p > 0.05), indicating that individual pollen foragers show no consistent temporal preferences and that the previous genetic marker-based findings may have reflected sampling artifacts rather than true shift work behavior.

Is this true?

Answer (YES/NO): NO